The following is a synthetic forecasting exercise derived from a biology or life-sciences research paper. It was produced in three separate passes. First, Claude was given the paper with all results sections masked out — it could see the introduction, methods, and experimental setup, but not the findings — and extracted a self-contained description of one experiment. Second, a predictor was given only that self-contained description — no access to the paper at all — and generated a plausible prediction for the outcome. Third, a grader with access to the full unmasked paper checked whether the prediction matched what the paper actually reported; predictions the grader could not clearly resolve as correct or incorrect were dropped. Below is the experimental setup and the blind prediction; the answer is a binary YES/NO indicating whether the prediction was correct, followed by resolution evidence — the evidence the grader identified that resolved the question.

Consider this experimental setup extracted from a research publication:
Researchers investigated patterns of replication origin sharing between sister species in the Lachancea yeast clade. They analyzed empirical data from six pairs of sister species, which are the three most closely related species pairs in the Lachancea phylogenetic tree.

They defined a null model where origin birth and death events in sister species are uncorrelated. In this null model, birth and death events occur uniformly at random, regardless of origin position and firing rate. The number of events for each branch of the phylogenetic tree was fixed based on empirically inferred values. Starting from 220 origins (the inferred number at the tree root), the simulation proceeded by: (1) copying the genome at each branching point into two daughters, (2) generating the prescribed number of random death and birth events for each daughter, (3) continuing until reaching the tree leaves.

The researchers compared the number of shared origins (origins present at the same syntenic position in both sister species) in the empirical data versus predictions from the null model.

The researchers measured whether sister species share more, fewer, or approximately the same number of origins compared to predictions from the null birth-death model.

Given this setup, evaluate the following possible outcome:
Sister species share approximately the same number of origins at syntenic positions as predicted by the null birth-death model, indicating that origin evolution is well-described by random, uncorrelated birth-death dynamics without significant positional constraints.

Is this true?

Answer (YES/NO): NO